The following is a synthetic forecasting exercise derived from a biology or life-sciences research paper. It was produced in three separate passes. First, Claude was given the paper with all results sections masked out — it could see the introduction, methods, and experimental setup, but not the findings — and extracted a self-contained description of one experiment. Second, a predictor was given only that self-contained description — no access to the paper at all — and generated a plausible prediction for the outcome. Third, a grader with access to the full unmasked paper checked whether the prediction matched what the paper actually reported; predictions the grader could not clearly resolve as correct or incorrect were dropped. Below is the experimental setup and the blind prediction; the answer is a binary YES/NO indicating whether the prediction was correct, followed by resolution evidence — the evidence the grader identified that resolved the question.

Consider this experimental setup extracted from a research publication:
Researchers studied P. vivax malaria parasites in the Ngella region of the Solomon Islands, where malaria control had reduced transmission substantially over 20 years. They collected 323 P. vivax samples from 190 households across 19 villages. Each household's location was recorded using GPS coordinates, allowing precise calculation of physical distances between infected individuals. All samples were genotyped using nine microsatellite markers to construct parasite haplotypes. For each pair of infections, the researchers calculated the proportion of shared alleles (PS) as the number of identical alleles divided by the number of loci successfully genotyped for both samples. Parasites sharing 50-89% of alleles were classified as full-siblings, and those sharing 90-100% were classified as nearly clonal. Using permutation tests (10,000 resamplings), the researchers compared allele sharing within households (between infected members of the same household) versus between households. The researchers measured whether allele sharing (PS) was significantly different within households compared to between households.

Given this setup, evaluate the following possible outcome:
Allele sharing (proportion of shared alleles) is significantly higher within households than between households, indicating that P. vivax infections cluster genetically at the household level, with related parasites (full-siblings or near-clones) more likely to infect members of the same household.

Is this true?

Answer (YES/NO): YES